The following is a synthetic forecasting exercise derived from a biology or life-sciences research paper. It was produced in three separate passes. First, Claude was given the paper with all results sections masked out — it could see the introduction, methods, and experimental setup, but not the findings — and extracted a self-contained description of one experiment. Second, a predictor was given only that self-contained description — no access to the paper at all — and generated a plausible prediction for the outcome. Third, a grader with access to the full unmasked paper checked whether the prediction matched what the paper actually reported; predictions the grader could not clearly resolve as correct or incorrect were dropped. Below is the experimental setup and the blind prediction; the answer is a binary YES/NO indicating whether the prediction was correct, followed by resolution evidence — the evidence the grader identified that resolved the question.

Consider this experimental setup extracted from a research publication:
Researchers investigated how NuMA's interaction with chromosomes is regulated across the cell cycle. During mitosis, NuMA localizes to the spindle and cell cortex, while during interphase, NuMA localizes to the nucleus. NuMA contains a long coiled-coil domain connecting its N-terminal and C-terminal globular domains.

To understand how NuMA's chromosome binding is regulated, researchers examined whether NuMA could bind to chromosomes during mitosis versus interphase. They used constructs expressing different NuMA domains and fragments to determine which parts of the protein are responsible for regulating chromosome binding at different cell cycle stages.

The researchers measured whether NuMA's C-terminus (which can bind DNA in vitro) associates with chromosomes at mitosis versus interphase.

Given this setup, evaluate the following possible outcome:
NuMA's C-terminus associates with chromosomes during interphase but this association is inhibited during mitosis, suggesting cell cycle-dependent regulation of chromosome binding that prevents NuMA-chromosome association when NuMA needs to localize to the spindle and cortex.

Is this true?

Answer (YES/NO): NO